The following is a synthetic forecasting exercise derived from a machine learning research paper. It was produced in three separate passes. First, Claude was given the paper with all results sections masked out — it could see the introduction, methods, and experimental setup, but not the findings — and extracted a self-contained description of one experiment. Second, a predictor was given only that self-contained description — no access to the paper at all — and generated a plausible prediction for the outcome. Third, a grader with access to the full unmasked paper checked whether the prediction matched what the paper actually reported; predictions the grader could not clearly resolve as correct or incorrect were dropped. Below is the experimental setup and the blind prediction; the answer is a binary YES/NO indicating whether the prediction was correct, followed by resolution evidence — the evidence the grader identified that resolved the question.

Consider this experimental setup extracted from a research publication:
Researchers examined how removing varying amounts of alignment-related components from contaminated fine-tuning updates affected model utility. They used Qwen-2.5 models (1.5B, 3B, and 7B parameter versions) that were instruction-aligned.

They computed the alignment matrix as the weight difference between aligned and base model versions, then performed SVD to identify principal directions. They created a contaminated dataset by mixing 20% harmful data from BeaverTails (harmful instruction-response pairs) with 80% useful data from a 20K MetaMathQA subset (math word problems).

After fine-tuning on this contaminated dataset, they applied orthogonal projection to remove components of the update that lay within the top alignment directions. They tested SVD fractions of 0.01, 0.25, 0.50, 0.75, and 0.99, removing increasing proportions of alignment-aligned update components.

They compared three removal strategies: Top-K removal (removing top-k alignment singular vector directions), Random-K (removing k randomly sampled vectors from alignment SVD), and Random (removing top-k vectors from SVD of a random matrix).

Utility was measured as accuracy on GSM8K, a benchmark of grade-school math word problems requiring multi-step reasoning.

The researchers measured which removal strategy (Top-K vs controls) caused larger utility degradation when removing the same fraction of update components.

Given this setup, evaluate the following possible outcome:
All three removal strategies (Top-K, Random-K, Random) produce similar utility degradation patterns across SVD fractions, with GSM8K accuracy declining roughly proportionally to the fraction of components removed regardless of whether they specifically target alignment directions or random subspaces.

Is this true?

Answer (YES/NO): NO